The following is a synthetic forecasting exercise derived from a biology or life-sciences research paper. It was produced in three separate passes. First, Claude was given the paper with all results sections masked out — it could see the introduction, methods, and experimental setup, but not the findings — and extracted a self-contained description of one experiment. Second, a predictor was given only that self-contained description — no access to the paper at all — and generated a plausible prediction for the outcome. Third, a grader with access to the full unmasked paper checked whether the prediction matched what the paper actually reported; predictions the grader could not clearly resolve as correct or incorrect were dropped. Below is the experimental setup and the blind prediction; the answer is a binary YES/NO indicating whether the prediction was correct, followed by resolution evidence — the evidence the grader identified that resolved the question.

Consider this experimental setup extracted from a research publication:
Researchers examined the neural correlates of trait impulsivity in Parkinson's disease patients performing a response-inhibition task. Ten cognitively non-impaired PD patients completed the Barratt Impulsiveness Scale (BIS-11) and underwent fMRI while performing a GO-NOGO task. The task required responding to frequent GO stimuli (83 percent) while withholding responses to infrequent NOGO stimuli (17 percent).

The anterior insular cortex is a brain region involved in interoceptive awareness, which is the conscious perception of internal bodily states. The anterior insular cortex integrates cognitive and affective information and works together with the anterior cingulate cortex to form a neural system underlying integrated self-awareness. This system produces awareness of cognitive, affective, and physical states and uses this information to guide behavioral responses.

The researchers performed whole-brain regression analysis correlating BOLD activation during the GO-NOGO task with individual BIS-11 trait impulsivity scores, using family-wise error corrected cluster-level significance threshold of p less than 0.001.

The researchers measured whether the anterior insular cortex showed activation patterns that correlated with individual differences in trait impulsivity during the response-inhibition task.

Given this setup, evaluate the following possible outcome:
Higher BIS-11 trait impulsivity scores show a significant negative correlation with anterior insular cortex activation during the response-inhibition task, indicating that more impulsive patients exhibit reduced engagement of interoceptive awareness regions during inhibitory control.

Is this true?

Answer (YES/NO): NO